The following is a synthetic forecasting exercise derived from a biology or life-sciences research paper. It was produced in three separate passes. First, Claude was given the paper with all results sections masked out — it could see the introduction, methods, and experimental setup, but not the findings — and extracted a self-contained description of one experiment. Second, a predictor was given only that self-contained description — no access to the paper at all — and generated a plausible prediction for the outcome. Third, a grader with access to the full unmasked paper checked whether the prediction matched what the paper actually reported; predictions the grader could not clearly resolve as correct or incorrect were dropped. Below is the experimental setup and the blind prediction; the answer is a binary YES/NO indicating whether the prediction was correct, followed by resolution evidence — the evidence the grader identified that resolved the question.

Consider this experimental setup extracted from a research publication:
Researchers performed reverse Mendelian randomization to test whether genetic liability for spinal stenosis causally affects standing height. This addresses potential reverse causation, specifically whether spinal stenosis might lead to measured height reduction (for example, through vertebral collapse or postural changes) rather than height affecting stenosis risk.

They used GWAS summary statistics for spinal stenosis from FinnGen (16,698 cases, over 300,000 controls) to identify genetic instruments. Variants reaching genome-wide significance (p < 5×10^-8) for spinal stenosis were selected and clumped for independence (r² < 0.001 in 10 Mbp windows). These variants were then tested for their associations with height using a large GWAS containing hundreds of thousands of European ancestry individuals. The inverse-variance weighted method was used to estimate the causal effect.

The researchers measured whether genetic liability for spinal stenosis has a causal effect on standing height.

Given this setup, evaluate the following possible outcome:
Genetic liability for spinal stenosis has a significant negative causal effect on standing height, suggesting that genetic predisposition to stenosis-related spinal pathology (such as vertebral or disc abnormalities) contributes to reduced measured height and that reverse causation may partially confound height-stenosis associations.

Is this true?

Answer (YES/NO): NO